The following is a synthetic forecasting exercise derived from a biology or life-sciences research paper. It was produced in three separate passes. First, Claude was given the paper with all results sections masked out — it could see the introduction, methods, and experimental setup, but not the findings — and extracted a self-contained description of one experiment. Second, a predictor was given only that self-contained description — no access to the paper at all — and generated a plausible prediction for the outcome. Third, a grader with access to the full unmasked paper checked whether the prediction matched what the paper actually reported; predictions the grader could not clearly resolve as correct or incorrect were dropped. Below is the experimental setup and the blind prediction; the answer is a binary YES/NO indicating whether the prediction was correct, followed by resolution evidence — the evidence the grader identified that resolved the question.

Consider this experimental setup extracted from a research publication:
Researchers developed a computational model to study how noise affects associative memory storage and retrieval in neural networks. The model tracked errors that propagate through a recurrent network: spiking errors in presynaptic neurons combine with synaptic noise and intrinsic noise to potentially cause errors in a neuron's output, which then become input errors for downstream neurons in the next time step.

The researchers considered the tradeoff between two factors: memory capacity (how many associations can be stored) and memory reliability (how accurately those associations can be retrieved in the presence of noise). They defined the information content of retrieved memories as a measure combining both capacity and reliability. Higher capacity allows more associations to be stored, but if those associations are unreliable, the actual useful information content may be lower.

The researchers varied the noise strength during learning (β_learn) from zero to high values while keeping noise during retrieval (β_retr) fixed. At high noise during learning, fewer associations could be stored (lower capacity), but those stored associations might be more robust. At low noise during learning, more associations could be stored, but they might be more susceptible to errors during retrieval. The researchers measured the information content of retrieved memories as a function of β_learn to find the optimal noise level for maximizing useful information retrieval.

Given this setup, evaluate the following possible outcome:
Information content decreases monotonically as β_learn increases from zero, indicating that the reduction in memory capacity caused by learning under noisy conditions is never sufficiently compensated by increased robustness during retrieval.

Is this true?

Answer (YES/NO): NO